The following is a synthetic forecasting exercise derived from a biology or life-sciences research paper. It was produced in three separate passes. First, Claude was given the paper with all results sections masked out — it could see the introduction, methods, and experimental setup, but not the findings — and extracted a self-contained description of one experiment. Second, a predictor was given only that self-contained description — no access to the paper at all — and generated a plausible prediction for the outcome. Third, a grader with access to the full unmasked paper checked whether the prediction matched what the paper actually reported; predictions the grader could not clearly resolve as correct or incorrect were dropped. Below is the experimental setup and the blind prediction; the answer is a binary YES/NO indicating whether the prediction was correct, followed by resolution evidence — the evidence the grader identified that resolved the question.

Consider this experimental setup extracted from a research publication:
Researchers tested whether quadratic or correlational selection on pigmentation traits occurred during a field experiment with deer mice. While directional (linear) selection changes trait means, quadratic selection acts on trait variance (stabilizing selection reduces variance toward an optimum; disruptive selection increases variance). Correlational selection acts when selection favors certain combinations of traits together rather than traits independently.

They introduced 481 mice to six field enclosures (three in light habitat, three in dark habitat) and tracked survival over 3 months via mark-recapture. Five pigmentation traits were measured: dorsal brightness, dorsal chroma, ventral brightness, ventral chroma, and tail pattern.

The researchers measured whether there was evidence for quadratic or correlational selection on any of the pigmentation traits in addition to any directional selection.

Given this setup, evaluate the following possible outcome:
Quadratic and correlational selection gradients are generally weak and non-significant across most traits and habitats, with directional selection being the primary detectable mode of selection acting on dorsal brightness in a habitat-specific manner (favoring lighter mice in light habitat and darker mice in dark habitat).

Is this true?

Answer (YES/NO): YES